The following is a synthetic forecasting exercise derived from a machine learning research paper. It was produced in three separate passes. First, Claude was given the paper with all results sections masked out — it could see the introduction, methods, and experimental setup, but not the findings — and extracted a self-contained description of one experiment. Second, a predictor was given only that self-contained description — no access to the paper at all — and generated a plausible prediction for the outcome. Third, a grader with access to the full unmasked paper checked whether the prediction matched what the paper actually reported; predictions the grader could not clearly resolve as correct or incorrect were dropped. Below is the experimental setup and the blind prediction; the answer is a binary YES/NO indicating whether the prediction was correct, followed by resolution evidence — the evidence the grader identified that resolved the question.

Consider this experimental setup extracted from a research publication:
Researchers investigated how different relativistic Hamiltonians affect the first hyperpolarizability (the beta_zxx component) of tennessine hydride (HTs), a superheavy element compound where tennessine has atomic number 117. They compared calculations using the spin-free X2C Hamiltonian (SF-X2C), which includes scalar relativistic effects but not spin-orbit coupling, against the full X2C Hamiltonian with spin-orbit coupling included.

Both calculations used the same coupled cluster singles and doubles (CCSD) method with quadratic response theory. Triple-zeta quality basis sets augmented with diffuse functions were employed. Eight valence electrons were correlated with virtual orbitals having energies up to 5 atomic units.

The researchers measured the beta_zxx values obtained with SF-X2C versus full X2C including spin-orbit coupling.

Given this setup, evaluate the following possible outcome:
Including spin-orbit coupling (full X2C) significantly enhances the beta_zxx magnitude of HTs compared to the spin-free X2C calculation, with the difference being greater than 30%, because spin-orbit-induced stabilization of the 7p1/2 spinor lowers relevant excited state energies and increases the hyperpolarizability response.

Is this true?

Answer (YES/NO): YES